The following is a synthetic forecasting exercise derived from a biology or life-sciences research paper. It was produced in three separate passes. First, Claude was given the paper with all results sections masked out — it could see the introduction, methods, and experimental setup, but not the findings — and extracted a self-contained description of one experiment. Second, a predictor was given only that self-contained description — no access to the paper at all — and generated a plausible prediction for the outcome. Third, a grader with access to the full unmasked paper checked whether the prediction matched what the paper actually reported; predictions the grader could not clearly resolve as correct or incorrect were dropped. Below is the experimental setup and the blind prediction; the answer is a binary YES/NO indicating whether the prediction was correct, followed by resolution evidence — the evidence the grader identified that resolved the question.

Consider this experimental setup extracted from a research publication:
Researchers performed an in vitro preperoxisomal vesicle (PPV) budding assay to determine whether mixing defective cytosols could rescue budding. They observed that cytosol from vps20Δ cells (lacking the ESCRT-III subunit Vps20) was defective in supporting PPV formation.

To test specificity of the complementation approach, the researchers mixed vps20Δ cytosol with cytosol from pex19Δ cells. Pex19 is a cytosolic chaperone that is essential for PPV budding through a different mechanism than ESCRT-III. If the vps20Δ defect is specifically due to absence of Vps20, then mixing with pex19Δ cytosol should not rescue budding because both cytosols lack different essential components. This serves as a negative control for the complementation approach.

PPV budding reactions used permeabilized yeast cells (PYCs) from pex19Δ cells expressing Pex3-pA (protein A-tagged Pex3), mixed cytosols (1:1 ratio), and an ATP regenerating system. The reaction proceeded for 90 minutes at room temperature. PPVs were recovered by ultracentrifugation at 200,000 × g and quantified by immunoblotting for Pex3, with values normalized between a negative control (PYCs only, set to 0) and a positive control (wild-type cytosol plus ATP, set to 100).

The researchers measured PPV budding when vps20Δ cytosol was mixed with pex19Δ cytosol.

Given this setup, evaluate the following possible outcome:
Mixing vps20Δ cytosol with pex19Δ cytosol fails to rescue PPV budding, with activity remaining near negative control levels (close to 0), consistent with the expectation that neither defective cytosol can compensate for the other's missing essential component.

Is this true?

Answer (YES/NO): NO